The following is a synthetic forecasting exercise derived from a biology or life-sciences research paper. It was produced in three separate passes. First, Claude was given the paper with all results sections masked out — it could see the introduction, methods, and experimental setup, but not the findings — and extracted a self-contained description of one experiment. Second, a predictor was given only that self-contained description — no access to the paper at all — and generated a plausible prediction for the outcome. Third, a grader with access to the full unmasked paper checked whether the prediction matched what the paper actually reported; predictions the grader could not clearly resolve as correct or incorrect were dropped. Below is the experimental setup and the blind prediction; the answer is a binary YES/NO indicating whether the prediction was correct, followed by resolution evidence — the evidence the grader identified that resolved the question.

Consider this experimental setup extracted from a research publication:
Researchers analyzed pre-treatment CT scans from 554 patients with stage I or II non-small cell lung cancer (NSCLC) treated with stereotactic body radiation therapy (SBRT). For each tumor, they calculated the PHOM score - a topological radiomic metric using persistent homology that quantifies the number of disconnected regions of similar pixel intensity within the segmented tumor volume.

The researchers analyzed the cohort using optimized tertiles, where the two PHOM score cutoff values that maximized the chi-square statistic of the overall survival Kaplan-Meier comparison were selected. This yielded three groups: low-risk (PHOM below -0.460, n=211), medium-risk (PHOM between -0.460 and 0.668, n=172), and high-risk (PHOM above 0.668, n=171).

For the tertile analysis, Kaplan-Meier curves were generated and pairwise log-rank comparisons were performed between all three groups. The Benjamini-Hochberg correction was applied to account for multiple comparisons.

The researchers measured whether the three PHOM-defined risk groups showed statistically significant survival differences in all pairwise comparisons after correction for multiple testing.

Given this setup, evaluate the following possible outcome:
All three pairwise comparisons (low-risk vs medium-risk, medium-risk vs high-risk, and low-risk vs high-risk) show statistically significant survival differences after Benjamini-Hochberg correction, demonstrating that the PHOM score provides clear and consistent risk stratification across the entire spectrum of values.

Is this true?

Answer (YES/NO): YES